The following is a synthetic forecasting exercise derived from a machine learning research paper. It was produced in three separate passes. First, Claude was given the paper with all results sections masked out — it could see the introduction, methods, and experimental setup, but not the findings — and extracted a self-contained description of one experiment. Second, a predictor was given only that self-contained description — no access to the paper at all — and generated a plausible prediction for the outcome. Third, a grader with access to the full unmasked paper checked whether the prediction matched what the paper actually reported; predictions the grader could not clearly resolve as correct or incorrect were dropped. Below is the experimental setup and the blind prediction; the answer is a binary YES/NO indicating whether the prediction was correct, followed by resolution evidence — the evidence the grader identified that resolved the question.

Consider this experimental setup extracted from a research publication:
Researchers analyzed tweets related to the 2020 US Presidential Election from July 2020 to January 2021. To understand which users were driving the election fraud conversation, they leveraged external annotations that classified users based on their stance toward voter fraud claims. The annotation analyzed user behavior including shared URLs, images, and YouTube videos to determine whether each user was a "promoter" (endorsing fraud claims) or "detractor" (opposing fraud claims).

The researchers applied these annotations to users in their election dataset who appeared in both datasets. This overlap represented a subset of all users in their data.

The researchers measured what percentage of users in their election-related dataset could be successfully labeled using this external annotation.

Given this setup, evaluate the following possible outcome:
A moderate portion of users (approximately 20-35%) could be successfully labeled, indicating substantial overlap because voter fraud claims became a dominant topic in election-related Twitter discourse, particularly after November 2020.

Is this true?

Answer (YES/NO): NO